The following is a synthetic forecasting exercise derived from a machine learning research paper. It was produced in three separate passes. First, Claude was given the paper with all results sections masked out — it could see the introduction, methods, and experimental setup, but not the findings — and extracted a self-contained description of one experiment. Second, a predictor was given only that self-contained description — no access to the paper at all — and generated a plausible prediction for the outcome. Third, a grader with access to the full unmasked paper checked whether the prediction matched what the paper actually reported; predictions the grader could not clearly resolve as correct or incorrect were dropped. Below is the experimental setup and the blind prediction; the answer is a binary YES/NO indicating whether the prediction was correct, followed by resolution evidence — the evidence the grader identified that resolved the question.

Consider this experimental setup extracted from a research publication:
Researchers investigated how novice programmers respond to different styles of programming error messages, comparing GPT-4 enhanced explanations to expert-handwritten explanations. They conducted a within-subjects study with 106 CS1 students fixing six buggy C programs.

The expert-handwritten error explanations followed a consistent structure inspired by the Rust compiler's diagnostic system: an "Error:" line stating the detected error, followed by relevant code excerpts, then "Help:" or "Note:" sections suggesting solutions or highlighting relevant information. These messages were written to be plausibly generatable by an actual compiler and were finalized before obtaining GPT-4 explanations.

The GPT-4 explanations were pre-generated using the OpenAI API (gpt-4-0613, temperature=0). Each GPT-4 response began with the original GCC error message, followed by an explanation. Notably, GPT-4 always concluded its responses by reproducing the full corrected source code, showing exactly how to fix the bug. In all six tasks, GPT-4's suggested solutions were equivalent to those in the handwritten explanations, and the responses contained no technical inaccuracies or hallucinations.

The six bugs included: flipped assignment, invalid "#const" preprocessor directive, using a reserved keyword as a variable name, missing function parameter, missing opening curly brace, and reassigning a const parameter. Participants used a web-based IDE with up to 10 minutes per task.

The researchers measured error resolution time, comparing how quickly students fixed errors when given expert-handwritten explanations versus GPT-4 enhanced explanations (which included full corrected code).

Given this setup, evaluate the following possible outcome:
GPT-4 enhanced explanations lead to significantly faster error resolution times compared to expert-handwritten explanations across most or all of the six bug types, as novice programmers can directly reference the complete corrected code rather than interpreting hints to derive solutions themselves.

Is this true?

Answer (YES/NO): NO